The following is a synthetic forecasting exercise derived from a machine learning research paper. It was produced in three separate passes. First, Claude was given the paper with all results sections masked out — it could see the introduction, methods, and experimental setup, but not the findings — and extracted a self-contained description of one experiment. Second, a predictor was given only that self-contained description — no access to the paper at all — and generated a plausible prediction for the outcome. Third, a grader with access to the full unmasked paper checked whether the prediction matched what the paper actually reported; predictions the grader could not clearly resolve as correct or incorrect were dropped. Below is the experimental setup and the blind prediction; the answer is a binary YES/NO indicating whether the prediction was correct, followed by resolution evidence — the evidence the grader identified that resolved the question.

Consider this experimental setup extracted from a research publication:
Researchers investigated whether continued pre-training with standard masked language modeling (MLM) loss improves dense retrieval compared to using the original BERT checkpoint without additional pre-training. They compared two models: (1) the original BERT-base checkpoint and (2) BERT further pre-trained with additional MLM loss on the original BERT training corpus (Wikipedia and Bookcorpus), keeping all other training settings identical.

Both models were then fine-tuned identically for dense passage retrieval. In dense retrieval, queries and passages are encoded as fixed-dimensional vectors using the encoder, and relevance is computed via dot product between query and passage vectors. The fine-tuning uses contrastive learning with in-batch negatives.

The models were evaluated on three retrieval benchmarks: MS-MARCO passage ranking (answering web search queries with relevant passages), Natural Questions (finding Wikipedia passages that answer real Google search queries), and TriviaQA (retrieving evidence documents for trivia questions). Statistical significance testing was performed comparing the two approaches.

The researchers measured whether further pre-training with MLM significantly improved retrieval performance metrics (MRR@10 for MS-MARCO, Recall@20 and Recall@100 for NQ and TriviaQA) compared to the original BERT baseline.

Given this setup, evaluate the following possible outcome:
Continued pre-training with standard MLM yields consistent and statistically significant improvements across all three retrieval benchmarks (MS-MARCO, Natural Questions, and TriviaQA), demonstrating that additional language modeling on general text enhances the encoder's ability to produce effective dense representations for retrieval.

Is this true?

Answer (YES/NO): YES